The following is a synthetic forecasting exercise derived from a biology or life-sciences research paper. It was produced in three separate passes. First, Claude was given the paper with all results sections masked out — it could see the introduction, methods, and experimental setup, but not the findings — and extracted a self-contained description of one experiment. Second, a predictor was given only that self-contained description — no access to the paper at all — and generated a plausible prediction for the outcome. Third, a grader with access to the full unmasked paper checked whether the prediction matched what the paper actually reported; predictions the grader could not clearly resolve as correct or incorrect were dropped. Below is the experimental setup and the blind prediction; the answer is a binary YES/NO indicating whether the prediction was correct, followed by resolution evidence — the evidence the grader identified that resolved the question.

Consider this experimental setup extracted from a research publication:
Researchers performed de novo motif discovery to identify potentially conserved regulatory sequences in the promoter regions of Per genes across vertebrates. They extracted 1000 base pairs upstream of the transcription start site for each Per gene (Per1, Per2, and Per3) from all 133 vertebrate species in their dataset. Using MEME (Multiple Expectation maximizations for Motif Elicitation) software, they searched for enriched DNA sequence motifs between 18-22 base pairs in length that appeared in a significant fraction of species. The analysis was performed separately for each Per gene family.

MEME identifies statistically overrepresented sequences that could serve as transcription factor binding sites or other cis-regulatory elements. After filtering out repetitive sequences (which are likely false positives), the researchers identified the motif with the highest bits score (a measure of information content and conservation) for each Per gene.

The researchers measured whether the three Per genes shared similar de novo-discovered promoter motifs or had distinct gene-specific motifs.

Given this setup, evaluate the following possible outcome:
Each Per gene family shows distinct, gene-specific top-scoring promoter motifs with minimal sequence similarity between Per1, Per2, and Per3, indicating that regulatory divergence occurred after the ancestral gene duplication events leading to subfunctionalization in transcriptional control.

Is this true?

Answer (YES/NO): YES